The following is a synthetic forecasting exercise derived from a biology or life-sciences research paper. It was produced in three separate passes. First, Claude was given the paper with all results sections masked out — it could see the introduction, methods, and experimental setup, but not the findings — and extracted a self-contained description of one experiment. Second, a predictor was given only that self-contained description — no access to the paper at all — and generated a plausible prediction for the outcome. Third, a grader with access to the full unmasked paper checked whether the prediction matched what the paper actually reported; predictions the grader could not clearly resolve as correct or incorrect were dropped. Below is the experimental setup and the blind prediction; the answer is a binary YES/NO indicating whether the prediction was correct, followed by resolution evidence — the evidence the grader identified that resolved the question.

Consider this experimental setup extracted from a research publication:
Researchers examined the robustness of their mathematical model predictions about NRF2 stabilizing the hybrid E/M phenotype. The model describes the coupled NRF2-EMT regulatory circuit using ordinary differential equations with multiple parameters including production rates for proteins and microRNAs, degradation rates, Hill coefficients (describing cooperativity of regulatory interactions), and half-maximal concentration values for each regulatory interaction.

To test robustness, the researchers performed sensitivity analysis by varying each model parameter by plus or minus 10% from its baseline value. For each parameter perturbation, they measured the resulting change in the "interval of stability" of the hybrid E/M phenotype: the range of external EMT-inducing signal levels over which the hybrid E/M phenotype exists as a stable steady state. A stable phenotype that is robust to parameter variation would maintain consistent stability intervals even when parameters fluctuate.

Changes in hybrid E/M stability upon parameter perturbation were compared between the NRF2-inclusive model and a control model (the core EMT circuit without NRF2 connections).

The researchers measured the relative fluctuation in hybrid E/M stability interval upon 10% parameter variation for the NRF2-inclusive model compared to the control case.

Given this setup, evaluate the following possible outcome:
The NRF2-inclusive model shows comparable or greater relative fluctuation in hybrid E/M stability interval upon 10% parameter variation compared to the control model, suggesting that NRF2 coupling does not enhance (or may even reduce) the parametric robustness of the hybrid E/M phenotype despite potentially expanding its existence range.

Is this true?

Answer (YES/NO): NO